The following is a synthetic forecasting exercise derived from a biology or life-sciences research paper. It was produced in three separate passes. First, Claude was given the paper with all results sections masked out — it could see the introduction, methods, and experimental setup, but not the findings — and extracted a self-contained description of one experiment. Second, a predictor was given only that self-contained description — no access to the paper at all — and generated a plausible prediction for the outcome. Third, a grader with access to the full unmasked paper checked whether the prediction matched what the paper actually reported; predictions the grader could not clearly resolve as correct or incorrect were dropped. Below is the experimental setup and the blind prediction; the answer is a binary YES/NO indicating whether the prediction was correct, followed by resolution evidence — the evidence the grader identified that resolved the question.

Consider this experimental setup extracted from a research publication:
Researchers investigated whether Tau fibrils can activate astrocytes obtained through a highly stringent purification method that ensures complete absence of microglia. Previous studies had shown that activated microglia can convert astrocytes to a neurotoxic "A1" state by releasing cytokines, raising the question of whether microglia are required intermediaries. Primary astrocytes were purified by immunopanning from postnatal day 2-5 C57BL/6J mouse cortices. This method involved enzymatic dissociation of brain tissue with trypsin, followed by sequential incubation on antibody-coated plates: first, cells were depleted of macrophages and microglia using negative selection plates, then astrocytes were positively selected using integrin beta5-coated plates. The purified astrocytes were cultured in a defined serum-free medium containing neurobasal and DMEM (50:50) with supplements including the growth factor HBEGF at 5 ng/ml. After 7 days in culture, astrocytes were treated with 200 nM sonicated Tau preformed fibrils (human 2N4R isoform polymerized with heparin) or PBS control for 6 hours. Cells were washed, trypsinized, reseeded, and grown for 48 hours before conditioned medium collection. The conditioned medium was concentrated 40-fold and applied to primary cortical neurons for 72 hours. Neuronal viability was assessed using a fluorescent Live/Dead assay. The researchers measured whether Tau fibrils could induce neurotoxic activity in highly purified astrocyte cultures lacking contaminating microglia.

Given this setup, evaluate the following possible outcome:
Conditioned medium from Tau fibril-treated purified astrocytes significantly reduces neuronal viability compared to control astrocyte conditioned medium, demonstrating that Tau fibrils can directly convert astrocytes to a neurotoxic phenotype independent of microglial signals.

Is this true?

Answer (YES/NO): YES